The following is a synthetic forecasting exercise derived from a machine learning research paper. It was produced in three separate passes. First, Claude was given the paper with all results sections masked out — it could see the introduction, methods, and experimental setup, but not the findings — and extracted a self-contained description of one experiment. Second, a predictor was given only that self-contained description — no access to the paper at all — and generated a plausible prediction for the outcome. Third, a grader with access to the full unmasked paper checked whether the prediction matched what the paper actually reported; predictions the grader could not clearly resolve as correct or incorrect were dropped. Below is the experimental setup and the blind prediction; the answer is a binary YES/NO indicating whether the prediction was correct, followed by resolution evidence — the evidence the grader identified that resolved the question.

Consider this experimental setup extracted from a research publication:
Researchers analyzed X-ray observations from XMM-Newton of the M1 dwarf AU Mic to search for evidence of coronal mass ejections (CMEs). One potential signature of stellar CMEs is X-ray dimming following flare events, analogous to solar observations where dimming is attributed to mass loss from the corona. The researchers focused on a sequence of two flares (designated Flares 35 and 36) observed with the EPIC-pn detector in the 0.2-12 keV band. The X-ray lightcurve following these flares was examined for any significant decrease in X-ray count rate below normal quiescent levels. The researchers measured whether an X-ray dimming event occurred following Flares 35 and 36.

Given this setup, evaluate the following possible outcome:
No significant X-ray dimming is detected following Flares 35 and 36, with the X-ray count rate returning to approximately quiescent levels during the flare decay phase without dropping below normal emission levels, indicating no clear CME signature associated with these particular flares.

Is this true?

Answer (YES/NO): NO